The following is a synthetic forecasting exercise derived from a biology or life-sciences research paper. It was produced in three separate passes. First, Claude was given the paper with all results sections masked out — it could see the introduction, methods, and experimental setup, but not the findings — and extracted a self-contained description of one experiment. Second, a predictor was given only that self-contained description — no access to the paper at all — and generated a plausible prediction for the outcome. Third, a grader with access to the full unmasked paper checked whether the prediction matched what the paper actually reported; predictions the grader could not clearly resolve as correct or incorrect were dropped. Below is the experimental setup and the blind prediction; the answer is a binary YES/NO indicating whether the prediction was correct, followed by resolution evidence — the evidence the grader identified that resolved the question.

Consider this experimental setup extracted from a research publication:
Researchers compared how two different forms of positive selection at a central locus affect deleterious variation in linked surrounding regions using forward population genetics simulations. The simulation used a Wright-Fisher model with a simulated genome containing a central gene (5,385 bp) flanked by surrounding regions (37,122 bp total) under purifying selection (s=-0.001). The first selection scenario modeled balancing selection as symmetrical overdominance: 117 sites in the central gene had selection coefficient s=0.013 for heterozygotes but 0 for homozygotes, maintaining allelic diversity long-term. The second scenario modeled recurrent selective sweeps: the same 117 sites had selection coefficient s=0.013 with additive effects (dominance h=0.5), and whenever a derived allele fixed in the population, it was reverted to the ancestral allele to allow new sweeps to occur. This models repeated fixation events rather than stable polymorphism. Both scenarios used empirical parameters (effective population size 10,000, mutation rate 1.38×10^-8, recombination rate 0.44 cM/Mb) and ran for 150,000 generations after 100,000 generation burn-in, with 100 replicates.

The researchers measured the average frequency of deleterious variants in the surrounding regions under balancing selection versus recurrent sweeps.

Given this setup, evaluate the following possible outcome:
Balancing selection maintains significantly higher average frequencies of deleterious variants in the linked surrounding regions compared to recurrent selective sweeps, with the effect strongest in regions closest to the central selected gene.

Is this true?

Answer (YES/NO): YES